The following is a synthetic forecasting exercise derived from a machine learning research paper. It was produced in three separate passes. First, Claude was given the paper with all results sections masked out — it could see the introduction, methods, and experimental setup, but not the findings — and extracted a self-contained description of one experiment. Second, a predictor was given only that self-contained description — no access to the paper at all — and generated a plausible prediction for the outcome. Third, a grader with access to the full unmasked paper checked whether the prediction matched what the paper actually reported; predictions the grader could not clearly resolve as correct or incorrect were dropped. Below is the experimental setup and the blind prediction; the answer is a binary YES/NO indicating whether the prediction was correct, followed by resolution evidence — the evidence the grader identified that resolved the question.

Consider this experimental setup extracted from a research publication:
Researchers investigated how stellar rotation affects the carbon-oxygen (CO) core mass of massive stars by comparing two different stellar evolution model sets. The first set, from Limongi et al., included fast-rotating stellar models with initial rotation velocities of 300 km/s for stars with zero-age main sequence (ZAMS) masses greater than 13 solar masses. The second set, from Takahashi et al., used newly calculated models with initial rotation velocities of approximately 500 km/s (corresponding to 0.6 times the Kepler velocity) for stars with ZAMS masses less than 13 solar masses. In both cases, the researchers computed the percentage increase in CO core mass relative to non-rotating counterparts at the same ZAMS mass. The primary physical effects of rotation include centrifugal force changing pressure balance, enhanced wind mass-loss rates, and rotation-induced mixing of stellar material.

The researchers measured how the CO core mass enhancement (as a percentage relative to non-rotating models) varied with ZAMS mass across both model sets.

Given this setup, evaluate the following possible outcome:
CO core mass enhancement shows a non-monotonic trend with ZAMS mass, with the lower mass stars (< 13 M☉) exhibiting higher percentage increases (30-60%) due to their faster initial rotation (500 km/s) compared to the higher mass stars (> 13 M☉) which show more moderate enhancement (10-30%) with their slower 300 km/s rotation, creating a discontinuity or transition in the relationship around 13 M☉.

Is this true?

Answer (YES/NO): NO